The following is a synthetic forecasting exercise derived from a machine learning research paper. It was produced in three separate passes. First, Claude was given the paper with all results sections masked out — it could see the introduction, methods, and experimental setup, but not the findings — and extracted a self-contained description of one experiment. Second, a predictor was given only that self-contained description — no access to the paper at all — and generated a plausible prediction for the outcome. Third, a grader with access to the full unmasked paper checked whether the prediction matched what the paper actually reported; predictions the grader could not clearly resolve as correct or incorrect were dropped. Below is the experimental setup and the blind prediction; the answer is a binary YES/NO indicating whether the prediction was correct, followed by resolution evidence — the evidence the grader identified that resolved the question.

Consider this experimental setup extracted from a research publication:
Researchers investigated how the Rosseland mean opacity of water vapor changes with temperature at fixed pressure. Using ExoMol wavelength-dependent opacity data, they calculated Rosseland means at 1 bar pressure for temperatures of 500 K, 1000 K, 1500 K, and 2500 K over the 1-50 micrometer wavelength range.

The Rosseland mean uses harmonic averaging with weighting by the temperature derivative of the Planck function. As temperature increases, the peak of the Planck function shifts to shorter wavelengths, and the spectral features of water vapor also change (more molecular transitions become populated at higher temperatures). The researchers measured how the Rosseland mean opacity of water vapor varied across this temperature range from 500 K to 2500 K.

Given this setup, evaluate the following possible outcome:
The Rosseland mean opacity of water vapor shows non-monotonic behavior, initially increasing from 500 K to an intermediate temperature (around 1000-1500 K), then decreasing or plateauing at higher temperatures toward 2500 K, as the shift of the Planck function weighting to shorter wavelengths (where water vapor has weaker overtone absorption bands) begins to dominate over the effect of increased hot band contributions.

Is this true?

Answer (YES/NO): NO